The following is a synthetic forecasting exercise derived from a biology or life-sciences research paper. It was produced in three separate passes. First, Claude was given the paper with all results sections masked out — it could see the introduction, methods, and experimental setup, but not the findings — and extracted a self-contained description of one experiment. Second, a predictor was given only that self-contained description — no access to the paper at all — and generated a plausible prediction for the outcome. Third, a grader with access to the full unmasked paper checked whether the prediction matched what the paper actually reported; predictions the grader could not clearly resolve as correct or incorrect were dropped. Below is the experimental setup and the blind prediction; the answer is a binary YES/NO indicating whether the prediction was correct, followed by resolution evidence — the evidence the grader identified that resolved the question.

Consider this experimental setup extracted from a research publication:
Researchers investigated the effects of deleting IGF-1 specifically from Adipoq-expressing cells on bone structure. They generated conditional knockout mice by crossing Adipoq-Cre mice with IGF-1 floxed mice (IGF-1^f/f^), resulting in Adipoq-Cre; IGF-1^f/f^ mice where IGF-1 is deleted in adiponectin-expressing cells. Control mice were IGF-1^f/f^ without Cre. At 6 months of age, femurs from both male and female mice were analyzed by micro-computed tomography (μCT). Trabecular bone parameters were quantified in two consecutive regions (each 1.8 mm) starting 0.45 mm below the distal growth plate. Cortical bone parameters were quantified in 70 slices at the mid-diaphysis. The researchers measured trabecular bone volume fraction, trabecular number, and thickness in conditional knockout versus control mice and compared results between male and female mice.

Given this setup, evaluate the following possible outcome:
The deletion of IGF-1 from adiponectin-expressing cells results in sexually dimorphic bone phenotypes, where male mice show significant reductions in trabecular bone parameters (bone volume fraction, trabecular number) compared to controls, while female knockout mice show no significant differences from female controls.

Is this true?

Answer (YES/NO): NO